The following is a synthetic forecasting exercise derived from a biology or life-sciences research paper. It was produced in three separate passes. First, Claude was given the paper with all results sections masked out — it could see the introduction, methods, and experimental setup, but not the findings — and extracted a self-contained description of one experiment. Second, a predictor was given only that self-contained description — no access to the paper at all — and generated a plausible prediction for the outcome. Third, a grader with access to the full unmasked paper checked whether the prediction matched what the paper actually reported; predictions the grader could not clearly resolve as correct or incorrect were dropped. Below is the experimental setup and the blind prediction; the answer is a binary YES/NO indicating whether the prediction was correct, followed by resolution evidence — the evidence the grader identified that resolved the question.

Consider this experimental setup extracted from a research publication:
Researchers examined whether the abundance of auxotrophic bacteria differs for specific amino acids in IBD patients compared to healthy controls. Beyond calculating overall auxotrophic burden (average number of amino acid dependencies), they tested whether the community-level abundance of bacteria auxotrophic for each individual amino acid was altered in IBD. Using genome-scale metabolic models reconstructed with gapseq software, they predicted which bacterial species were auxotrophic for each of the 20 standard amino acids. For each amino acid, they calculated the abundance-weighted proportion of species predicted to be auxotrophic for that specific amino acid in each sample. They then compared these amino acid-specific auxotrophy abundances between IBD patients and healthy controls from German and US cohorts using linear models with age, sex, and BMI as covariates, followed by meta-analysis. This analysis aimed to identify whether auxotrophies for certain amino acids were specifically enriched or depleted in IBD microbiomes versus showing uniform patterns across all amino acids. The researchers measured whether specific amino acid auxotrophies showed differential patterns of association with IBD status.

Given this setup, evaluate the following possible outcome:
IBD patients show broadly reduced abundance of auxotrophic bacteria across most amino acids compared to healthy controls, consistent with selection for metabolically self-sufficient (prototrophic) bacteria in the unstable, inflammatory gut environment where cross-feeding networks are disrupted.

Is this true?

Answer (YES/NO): YES